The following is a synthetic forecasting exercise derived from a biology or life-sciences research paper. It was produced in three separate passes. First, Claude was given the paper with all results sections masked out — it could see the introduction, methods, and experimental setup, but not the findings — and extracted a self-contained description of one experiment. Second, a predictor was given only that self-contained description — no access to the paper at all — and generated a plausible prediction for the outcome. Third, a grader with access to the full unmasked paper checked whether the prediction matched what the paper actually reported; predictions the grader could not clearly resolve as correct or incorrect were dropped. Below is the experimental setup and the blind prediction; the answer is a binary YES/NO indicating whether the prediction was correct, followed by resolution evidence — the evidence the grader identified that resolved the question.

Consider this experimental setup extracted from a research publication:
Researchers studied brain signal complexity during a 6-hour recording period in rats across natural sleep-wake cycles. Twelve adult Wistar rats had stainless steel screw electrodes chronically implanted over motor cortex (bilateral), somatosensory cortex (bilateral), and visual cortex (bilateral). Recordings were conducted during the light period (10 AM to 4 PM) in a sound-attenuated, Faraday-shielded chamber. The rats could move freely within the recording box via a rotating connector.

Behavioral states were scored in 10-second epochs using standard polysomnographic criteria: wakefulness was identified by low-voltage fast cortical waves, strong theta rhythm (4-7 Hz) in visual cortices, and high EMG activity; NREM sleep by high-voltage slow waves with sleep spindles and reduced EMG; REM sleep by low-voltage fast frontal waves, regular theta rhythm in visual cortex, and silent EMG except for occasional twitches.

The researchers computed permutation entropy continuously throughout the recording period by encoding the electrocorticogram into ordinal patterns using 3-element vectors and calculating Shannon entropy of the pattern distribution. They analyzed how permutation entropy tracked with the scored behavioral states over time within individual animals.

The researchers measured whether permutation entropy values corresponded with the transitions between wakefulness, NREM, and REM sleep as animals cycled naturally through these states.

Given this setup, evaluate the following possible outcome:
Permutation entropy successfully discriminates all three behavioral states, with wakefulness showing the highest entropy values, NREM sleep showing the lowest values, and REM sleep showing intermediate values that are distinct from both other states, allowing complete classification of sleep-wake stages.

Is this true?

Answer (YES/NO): NO